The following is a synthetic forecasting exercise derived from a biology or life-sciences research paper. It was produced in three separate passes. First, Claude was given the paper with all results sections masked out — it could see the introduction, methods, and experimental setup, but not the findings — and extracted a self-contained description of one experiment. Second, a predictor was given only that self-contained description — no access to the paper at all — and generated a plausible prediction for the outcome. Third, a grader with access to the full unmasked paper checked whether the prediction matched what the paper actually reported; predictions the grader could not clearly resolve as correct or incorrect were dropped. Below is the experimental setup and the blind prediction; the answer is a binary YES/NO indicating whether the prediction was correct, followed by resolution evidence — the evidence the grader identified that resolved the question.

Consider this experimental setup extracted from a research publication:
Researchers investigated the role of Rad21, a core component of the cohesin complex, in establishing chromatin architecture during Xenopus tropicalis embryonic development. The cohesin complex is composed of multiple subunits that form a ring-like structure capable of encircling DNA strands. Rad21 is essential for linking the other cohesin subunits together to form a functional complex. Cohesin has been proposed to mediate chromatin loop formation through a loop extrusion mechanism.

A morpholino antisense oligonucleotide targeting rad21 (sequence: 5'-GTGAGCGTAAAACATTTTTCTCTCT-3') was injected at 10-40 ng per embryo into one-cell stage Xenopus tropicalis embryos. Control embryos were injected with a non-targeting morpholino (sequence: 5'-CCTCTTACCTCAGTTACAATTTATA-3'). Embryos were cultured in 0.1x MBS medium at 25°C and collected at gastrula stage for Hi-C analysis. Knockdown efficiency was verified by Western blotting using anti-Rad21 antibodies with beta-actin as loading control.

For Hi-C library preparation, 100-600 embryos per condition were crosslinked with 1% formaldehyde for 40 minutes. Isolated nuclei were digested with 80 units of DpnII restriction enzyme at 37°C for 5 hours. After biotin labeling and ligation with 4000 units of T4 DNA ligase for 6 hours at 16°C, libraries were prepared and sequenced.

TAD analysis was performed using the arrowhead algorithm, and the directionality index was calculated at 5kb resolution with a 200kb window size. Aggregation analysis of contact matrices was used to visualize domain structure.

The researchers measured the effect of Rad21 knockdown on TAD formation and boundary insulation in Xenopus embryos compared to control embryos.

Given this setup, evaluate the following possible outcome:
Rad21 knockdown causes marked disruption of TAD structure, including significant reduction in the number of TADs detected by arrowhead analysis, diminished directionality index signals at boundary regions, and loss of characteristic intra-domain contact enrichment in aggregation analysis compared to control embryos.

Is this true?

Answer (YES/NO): NO